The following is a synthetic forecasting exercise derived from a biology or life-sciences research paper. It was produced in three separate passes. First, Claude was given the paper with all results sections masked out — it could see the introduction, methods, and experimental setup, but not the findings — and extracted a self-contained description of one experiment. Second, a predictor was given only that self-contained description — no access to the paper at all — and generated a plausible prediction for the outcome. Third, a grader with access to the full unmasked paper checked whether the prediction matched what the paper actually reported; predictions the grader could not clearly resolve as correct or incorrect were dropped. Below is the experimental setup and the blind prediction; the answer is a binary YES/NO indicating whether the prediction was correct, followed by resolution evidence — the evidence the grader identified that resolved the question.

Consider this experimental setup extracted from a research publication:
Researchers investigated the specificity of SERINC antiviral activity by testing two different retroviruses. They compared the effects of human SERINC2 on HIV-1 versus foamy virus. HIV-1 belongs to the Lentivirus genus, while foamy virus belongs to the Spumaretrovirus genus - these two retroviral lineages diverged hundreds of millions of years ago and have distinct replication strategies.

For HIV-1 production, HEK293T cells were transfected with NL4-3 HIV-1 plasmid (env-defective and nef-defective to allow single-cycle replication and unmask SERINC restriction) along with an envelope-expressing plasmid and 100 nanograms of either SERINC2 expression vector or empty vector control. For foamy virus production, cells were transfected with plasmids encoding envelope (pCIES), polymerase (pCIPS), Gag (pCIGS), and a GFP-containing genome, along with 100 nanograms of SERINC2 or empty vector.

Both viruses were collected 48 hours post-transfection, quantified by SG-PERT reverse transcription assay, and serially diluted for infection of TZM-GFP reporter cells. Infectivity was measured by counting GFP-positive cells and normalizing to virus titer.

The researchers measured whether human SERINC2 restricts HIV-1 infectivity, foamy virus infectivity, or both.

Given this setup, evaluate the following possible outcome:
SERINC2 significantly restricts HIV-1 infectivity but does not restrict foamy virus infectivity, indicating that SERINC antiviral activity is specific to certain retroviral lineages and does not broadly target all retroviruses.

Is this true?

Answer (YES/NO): NO